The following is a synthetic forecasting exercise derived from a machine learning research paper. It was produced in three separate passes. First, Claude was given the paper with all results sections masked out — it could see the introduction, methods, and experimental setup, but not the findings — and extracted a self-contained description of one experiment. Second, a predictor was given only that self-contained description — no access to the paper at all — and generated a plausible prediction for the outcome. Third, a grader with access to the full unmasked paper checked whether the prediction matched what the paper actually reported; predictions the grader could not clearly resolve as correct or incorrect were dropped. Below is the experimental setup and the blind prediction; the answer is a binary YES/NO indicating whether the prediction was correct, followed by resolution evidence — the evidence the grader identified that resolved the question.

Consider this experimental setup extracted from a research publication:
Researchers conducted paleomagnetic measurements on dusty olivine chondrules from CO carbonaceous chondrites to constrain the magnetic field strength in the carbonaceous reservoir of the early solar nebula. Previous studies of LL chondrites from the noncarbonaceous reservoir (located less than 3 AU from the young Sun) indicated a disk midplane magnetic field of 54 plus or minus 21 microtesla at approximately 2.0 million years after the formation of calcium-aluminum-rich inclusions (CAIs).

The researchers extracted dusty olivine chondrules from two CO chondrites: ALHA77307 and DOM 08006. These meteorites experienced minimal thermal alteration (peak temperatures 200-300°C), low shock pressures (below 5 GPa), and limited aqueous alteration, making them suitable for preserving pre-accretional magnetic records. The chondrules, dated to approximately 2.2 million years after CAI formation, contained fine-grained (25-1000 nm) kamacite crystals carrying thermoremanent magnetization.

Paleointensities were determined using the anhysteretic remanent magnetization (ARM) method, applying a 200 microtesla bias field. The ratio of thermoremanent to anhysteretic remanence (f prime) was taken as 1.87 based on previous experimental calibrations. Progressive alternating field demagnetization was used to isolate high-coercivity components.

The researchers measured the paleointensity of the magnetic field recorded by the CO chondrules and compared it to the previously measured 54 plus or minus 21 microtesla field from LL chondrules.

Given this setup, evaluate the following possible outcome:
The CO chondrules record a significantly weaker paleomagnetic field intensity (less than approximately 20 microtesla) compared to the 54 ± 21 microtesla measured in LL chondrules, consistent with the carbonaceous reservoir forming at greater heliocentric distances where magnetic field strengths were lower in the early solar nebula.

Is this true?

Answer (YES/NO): NO